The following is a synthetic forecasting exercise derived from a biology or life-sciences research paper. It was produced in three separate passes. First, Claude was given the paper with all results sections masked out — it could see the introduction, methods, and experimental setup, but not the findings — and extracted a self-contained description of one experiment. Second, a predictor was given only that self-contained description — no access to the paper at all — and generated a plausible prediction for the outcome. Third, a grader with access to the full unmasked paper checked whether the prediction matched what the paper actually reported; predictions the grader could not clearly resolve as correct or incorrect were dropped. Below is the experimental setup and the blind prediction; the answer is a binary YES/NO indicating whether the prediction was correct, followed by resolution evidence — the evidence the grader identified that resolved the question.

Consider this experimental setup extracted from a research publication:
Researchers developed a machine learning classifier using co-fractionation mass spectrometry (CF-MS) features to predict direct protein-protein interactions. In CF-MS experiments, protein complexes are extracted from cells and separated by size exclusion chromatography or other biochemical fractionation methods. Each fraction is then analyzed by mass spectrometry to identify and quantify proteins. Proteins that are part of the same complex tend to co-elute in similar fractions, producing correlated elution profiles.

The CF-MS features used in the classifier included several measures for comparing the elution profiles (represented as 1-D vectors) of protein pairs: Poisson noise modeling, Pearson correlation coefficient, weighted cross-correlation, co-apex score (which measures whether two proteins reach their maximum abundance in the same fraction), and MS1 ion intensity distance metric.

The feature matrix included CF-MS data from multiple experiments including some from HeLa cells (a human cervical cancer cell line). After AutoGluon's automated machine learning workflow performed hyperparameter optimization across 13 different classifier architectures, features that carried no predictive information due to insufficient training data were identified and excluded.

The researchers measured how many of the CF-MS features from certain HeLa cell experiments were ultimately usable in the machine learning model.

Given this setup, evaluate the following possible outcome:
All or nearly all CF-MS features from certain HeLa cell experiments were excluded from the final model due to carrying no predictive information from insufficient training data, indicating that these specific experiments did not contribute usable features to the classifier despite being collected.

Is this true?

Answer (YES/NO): YES